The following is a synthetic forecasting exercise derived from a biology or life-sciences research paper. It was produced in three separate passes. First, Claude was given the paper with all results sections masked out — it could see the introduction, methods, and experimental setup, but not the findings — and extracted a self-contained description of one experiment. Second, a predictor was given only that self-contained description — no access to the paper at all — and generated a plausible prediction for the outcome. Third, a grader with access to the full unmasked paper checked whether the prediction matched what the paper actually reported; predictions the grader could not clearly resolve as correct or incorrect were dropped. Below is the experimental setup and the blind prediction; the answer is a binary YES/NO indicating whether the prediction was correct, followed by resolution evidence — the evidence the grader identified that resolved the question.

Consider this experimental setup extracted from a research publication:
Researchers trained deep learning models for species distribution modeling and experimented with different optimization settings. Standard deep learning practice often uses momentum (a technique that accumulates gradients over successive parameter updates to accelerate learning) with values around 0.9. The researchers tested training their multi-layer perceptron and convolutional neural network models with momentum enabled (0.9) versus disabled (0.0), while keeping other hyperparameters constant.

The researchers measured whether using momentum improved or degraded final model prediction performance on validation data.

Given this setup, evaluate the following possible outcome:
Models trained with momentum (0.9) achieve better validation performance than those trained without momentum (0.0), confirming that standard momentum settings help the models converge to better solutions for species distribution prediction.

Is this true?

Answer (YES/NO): NO